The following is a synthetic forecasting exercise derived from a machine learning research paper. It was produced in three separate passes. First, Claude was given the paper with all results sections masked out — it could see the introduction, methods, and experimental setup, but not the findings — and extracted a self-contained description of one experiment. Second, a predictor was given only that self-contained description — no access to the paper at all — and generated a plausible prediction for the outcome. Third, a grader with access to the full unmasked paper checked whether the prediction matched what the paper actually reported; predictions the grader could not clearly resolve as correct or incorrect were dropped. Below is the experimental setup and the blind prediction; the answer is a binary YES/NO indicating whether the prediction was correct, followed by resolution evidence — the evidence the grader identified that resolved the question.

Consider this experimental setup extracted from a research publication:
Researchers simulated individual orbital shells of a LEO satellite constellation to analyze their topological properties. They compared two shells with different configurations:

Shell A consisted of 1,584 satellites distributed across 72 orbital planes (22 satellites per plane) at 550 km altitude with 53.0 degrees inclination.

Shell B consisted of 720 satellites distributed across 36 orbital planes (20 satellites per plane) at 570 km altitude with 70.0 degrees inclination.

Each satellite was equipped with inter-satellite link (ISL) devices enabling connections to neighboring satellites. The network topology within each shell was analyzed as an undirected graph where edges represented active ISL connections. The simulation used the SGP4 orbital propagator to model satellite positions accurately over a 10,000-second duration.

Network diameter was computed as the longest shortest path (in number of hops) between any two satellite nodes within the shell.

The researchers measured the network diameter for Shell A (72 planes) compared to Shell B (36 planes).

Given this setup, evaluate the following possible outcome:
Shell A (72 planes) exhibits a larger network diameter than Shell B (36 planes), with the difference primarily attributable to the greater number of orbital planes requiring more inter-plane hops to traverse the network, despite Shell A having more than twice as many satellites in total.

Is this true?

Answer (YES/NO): YES